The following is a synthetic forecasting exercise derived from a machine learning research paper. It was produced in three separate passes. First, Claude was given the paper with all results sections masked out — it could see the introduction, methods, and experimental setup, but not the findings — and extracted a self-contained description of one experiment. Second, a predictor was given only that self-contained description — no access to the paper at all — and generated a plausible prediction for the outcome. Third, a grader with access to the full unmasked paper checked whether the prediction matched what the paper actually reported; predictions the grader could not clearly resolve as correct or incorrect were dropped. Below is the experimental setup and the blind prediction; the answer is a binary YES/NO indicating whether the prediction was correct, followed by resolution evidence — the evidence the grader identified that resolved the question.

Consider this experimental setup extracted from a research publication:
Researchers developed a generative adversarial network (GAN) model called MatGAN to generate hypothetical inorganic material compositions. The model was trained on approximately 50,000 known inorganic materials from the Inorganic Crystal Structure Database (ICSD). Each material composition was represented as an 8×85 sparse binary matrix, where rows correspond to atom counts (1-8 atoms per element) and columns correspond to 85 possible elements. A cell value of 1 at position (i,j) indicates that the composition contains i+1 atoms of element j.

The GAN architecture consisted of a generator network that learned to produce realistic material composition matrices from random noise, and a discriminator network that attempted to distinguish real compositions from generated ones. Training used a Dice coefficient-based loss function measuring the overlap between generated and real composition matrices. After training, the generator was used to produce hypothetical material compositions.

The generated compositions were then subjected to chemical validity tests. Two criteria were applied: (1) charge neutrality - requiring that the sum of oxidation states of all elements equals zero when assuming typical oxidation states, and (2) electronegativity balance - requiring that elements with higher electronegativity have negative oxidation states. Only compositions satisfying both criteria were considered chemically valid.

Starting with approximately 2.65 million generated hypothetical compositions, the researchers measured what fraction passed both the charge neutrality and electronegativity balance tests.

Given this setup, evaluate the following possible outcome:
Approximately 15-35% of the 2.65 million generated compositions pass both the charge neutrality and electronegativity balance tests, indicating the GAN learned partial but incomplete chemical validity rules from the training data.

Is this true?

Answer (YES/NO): NO